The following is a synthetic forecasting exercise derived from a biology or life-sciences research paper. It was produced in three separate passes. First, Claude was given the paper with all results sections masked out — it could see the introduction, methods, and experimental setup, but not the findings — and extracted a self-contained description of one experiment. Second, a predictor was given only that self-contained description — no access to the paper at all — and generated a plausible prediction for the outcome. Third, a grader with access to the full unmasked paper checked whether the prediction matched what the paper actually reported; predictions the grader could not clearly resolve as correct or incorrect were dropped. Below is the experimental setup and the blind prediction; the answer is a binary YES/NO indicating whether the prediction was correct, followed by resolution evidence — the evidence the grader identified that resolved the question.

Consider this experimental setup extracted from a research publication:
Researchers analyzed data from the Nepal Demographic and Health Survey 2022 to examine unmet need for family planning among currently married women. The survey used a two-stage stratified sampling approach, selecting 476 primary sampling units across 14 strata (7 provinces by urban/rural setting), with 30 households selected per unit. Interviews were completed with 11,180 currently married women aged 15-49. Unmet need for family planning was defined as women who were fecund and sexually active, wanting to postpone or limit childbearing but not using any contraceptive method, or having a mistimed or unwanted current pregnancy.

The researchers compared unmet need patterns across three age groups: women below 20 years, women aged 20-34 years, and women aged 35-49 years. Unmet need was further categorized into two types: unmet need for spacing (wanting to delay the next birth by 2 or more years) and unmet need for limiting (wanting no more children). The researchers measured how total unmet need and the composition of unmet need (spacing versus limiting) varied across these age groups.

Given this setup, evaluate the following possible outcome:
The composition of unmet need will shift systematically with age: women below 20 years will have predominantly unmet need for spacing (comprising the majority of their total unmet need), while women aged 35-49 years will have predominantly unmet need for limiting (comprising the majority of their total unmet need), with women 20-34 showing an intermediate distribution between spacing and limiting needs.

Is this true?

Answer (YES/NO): YES